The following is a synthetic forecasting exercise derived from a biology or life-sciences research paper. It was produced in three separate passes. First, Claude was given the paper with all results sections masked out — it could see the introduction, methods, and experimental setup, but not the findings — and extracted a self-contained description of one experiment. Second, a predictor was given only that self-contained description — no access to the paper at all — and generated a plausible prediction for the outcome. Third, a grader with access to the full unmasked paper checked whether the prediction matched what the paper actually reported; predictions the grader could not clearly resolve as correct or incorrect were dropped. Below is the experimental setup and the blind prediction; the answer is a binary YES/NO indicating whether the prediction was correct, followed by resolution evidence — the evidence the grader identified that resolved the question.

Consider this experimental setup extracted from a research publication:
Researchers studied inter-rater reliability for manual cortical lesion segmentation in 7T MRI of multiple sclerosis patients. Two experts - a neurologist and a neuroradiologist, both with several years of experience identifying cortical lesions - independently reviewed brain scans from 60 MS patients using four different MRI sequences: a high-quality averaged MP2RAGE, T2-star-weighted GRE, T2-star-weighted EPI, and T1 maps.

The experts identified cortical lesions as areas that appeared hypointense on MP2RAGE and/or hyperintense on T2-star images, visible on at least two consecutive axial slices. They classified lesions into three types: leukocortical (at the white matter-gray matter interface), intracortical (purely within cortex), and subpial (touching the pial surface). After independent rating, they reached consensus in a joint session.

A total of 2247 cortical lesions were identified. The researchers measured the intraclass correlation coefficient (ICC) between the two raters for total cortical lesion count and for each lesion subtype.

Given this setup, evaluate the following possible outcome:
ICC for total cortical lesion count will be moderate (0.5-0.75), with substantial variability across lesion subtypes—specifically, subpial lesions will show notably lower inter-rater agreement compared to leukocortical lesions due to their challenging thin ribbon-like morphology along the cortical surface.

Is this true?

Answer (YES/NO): NO